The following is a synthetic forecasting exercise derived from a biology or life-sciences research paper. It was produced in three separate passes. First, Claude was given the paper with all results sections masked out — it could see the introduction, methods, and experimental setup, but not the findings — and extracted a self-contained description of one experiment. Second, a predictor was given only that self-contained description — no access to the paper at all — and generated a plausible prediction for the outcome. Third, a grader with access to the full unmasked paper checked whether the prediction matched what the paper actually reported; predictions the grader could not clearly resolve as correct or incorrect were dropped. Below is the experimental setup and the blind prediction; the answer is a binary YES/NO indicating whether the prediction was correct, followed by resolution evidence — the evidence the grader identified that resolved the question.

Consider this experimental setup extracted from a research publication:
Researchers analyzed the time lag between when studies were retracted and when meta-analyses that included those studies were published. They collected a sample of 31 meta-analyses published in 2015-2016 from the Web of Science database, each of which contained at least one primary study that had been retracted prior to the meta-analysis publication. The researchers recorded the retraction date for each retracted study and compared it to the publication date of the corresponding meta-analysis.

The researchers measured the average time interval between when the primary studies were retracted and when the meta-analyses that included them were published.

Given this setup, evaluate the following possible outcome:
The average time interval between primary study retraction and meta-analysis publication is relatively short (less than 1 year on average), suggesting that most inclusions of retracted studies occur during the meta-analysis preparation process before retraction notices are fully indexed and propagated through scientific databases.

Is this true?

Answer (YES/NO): NO